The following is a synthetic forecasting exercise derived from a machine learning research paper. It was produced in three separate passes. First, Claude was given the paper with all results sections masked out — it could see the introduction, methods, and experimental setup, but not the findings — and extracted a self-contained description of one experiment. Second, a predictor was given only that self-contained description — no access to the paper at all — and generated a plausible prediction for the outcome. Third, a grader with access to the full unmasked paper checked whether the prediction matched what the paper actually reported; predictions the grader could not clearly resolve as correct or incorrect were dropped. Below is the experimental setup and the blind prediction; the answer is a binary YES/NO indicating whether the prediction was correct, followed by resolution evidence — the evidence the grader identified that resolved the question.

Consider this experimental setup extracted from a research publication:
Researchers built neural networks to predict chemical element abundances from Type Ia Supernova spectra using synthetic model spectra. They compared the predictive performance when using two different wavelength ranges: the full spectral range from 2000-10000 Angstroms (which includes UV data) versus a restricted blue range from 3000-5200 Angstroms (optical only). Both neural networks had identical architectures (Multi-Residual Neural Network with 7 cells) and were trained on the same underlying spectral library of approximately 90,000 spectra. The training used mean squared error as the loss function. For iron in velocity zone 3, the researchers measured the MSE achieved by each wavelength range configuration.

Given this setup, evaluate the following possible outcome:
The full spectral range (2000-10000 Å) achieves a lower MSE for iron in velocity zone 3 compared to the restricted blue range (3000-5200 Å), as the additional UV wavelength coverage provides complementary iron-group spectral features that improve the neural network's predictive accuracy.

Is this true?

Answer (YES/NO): YES